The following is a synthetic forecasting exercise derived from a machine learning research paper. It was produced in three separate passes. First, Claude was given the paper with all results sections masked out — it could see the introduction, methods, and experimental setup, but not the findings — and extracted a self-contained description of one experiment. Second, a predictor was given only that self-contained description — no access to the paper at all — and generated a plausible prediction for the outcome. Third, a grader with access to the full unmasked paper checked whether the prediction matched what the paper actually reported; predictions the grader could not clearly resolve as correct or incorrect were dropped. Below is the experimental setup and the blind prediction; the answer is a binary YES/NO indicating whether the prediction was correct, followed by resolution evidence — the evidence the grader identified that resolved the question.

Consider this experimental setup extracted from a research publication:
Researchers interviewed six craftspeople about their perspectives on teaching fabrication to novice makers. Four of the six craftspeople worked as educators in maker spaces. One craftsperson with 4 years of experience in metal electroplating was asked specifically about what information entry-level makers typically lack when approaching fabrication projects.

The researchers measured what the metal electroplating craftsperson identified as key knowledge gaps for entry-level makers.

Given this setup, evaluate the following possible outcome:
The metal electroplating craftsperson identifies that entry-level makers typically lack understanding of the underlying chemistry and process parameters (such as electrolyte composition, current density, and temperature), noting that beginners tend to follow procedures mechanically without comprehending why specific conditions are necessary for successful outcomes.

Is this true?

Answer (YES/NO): NO